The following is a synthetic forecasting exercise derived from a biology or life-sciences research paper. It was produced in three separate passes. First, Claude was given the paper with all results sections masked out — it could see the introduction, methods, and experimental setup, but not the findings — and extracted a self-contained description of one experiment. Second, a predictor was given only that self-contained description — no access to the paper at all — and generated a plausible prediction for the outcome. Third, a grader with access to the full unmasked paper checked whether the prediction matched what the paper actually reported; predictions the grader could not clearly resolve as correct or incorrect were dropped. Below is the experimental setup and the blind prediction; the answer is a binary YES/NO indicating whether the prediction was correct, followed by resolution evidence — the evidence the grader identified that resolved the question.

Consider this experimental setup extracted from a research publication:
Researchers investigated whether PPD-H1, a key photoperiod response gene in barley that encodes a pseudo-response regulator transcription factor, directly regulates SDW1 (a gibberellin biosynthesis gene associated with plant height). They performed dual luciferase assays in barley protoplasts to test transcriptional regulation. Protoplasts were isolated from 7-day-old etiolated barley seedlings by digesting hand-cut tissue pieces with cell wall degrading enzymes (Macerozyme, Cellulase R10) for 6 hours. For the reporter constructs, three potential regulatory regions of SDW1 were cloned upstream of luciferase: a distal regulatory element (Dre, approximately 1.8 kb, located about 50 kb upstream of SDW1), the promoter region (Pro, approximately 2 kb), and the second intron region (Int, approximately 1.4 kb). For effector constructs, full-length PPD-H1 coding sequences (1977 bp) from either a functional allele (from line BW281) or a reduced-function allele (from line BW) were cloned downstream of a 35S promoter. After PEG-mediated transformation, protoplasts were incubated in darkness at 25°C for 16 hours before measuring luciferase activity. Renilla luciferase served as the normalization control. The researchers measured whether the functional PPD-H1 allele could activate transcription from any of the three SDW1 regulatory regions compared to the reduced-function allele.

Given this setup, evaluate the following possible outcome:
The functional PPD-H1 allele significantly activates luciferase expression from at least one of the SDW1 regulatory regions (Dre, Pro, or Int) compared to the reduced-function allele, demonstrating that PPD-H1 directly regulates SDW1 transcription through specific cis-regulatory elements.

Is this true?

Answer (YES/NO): YES